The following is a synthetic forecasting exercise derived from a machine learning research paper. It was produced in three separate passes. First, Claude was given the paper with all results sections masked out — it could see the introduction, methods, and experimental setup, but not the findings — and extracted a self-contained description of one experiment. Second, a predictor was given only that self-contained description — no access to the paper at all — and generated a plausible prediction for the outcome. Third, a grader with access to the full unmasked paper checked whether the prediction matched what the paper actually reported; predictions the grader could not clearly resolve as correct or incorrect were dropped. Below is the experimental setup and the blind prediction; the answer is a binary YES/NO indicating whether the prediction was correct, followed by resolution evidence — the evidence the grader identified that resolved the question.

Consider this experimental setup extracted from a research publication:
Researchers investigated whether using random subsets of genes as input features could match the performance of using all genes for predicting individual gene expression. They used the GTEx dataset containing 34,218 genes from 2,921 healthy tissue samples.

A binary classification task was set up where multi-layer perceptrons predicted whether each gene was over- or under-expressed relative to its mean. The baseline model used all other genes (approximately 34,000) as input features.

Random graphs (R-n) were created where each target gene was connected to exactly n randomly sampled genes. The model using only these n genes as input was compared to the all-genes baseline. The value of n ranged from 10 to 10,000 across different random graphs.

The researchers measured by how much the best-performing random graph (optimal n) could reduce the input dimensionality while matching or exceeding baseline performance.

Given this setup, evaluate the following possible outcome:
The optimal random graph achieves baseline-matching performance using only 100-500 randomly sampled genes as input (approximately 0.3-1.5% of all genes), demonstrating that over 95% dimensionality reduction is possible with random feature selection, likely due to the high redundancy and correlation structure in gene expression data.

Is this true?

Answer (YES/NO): NO